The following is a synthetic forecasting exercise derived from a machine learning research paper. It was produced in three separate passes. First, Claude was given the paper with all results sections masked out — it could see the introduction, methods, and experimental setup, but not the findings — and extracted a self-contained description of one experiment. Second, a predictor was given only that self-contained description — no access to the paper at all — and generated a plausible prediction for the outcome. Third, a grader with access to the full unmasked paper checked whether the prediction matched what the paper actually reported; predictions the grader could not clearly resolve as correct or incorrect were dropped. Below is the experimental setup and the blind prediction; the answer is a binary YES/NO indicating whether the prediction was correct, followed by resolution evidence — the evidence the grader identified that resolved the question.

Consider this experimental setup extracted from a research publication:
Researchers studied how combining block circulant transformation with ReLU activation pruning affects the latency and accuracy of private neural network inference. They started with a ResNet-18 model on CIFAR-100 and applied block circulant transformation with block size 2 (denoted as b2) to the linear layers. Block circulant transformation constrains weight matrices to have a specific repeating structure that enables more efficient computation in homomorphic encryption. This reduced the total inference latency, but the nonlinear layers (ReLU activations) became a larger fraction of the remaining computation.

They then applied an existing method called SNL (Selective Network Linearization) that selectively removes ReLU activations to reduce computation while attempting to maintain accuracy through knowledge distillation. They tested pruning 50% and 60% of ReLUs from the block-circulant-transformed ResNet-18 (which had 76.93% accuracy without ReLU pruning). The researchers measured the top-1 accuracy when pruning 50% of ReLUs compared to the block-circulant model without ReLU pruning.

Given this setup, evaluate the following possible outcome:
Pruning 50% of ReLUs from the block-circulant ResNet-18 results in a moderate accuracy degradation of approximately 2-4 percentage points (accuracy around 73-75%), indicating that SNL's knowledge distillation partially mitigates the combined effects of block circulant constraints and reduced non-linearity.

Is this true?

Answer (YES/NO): NO